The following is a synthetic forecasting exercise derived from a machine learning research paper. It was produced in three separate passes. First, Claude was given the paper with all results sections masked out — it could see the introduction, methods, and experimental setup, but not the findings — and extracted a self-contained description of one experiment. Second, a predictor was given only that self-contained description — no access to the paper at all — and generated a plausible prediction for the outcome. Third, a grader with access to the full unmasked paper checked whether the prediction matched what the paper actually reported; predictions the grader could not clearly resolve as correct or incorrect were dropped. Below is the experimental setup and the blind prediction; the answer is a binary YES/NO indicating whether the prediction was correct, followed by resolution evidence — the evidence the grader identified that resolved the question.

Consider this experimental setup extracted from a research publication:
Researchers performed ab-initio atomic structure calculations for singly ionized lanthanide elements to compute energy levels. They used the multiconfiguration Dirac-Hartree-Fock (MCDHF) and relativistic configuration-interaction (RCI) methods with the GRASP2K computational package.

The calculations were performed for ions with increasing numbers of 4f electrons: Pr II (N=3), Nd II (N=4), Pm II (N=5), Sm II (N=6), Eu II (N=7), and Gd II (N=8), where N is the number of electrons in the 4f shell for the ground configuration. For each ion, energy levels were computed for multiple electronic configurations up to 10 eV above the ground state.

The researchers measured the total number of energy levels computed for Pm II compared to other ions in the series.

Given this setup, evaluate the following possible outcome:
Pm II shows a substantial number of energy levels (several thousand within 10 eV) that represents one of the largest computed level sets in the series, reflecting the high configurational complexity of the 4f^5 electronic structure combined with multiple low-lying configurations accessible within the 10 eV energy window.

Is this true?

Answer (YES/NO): YES